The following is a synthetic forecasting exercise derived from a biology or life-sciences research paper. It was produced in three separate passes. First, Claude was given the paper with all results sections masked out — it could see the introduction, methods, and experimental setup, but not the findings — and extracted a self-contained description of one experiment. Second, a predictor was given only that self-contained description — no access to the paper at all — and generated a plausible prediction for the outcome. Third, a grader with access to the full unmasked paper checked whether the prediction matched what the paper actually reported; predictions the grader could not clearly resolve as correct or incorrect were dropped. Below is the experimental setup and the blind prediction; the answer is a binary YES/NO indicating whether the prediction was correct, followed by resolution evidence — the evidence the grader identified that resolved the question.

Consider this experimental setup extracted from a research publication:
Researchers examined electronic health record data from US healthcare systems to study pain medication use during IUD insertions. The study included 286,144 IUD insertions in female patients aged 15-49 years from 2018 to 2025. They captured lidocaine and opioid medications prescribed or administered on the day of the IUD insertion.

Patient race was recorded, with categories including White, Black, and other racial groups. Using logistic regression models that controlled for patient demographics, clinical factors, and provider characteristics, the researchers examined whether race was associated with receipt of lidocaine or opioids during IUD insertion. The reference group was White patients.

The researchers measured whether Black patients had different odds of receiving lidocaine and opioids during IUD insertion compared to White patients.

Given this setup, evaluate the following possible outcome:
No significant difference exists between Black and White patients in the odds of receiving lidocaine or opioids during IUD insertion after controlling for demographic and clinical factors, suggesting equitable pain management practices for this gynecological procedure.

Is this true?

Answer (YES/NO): NO